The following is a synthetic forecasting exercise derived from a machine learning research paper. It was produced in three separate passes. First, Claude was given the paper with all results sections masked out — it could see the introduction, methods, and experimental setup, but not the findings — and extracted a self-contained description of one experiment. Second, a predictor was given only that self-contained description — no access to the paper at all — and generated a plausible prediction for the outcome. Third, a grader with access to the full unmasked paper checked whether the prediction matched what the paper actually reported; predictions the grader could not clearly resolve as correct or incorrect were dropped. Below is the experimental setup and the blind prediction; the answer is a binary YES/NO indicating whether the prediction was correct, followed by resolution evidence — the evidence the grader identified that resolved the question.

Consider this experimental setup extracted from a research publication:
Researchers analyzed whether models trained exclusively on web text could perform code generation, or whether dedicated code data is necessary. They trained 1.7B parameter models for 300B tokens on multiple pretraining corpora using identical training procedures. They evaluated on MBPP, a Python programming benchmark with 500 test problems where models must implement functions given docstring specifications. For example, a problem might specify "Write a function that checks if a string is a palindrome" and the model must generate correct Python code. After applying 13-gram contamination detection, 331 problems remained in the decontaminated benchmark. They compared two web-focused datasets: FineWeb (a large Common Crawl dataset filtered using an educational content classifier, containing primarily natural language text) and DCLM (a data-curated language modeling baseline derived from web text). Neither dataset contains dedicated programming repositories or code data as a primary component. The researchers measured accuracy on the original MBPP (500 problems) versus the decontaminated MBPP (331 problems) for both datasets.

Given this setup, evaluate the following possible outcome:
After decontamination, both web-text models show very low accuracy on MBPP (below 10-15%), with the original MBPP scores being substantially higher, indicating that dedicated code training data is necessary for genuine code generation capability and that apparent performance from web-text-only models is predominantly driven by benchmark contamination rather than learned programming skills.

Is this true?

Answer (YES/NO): NO